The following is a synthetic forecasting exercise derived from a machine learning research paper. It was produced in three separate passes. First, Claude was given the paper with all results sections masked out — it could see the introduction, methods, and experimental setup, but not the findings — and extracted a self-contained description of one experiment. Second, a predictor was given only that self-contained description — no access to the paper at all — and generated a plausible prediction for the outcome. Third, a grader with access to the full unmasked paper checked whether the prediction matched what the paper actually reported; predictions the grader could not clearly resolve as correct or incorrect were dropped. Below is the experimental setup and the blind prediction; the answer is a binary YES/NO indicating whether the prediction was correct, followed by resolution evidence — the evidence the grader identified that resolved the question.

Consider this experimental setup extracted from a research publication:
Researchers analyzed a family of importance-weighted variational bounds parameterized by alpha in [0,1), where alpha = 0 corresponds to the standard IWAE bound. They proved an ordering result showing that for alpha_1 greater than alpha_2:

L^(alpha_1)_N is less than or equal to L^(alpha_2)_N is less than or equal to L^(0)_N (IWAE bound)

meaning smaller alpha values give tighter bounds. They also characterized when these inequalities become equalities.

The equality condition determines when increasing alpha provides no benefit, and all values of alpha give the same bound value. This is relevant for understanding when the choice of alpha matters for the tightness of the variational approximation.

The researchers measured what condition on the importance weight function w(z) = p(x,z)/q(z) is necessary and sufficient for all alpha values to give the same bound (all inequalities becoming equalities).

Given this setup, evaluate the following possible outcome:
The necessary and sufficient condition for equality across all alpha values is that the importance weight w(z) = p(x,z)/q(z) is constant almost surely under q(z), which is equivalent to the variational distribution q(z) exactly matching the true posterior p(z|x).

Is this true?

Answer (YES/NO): YES